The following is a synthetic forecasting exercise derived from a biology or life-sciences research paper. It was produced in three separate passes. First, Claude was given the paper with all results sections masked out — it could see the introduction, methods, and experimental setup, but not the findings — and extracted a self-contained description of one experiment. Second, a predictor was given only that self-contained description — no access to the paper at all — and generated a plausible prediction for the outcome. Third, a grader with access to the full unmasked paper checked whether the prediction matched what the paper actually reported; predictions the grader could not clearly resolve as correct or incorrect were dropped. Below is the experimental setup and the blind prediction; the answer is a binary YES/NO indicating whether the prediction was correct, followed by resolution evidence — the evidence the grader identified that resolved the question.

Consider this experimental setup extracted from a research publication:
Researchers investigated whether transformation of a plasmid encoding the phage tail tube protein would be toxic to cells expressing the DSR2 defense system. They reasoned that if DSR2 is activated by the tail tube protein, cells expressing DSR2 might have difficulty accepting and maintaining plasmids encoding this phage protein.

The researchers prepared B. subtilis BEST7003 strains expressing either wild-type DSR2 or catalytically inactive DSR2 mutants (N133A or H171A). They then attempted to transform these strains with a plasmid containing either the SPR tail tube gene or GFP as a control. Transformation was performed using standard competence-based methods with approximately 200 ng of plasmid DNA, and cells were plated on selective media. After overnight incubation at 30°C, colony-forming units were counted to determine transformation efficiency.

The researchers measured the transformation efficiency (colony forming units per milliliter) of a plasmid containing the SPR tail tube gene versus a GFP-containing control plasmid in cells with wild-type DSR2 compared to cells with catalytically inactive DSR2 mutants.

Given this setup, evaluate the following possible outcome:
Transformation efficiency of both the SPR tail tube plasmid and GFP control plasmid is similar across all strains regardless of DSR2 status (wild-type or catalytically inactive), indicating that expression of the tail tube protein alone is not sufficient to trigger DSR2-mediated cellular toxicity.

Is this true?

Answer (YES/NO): NO